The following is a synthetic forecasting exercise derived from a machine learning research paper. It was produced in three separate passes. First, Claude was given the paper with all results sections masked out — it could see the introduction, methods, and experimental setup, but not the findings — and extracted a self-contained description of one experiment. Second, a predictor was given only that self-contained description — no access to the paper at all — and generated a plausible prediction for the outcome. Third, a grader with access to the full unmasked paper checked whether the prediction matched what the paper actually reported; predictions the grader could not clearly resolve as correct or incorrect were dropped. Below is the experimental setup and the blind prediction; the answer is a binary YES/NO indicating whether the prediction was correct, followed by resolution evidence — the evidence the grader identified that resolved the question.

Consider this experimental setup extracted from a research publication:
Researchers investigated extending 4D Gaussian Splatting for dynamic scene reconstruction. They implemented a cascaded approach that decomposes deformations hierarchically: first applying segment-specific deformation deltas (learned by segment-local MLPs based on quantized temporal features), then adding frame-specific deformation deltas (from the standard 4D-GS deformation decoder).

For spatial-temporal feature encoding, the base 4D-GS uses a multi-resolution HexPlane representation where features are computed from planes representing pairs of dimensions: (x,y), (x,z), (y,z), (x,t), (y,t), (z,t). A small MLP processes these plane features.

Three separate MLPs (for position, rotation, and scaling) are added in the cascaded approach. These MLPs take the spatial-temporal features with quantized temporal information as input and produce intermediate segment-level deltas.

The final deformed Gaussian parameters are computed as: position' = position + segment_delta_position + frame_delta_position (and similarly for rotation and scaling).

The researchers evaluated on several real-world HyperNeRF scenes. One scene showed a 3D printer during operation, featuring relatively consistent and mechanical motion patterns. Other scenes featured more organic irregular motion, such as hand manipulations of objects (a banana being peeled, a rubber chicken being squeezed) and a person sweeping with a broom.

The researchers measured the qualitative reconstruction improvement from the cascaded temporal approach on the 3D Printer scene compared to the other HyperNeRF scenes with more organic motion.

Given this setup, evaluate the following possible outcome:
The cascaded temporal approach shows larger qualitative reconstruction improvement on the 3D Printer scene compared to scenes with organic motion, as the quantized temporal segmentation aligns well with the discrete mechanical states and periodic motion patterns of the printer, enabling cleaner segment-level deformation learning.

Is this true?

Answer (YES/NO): NO